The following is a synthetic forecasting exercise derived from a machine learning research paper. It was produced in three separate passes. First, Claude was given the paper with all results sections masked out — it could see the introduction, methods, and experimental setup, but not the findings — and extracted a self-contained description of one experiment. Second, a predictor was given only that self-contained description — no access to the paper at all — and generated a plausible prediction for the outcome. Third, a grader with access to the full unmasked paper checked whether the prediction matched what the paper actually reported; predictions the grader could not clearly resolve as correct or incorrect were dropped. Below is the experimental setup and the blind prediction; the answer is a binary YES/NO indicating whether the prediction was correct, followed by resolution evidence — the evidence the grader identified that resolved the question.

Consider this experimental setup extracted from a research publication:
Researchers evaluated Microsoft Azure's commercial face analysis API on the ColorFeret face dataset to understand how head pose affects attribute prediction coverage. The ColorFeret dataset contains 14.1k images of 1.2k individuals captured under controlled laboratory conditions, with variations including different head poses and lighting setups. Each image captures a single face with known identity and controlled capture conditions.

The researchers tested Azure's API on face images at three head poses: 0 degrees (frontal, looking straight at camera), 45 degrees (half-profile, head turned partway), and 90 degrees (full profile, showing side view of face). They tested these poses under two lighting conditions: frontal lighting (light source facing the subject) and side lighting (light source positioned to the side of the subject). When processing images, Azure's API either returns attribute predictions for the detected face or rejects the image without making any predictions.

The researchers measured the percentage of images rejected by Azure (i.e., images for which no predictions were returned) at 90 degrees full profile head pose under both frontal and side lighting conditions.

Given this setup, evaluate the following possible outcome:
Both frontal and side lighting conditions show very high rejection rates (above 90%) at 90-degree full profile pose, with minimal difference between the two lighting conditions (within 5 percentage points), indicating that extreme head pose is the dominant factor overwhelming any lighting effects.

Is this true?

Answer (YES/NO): NO